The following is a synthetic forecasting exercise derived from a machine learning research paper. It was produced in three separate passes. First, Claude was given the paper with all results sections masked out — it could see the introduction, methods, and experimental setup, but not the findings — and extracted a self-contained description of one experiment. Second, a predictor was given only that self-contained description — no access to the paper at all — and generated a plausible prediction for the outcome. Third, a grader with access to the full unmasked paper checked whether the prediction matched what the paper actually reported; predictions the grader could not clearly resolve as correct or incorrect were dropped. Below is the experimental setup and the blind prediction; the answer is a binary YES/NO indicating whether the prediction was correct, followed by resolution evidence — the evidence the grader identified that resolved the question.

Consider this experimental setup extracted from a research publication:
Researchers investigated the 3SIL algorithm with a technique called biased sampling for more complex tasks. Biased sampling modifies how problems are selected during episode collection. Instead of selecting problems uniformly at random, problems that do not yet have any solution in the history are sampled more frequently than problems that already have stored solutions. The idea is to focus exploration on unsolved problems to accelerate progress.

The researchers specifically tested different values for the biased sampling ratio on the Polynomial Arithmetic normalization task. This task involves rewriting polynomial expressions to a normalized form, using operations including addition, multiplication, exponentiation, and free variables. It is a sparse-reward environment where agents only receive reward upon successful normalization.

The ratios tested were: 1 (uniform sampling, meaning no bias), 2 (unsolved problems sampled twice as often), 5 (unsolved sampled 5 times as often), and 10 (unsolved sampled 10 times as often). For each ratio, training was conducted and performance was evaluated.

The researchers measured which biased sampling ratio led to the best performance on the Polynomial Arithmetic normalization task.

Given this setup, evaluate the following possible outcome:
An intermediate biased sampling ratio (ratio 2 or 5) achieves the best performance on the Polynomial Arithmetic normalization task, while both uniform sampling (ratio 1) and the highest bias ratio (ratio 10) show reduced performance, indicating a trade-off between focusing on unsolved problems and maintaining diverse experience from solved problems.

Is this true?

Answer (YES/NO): YES